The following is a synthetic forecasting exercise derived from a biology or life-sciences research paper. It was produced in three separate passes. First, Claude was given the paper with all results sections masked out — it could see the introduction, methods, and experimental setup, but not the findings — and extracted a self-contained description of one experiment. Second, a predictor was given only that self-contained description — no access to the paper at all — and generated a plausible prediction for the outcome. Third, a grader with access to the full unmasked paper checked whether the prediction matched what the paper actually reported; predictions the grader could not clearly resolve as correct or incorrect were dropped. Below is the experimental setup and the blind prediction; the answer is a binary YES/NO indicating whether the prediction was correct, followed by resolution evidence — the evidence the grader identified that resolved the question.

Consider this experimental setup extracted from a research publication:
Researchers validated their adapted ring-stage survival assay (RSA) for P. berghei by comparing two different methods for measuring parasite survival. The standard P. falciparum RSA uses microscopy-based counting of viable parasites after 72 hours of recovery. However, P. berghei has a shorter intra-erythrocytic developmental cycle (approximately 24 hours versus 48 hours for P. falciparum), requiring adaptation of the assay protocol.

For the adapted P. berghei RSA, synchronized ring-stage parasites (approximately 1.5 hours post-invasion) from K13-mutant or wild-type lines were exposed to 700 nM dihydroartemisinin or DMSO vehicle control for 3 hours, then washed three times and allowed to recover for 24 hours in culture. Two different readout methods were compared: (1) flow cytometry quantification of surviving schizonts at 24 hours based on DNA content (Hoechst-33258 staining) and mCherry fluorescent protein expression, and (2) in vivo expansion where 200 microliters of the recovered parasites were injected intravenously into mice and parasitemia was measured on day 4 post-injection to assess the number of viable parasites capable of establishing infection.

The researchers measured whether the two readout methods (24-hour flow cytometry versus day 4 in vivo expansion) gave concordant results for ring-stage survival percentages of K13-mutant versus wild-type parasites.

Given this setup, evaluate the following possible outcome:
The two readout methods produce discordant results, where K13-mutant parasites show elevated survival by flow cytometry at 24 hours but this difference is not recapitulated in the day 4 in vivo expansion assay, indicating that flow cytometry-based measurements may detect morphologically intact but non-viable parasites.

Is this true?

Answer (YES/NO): NO